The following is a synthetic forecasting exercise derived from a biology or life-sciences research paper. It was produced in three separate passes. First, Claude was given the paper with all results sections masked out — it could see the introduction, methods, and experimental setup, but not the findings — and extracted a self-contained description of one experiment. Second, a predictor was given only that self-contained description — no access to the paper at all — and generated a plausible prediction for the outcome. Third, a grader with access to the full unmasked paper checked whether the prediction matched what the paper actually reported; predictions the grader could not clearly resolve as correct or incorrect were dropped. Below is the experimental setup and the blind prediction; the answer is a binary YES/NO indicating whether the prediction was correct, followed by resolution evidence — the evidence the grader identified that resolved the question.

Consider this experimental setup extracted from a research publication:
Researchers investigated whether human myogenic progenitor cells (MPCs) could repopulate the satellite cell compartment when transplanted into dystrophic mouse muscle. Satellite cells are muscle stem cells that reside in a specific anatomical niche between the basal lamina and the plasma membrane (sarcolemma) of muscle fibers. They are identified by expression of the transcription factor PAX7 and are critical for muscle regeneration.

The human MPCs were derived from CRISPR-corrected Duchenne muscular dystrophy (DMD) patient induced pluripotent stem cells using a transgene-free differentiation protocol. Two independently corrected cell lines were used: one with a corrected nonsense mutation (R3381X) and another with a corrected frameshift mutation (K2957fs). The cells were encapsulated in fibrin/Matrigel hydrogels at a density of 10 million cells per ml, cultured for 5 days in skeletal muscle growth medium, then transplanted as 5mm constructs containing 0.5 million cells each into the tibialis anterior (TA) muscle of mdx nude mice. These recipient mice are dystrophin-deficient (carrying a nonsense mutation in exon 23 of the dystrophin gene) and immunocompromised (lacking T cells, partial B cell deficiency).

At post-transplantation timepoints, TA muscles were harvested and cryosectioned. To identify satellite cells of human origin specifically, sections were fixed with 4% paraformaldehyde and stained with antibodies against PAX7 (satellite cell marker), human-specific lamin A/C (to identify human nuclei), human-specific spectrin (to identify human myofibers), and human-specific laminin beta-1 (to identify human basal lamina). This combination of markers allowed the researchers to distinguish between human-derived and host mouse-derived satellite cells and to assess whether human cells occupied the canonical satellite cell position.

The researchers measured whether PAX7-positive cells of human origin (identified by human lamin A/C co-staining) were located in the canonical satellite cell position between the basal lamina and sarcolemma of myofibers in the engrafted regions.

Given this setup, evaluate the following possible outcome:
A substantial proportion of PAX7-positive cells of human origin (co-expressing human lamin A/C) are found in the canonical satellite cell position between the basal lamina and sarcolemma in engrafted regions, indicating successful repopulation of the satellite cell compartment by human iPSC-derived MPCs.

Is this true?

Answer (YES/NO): NO